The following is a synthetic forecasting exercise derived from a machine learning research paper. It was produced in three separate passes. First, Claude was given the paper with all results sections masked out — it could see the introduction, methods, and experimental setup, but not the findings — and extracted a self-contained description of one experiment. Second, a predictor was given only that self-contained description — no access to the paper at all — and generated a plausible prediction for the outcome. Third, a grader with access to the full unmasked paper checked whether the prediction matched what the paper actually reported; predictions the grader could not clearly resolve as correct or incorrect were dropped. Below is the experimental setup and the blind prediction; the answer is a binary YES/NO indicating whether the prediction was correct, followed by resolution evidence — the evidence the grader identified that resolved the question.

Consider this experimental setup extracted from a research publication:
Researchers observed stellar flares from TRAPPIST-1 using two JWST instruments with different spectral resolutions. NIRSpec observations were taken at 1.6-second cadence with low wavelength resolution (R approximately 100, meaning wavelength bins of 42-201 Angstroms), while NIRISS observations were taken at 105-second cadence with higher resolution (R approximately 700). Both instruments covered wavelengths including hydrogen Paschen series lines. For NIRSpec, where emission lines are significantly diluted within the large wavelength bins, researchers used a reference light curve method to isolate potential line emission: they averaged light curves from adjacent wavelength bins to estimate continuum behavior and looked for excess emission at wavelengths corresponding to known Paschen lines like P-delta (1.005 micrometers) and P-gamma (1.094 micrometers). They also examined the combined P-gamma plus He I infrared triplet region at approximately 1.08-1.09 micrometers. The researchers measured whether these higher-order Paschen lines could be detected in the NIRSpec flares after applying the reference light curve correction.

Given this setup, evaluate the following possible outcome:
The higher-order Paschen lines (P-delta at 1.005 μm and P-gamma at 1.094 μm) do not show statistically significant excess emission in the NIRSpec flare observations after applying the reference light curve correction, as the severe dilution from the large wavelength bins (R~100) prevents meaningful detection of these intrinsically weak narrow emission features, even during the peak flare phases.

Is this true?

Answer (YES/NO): NO